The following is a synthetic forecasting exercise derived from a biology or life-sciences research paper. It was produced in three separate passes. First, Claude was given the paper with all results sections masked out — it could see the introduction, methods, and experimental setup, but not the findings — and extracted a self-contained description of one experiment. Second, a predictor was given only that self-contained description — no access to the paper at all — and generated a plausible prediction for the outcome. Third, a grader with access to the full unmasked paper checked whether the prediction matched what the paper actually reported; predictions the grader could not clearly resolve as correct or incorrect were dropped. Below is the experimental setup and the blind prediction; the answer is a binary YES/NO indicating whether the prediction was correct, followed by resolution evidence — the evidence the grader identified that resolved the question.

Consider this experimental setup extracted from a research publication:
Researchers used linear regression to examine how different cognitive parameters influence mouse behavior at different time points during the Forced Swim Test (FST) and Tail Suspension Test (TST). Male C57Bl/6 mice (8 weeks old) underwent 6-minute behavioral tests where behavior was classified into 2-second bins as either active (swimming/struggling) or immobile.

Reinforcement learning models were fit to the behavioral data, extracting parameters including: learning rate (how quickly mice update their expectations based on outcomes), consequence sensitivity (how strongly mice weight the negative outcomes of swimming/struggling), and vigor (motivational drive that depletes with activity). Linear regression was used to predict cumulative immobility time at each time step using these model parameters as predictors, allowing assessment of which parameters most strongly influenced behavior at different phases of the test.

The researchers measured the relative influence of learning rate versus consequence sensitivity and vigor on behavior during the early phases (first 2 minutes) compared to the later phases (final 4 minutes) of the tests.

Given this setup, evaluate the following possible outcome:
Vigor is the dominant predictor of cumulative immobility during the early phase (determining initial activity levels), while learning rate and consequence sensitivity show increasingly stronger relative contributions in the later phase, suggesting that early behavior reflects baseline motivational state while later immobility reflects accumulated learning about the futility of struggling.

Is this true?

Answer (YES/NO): NO